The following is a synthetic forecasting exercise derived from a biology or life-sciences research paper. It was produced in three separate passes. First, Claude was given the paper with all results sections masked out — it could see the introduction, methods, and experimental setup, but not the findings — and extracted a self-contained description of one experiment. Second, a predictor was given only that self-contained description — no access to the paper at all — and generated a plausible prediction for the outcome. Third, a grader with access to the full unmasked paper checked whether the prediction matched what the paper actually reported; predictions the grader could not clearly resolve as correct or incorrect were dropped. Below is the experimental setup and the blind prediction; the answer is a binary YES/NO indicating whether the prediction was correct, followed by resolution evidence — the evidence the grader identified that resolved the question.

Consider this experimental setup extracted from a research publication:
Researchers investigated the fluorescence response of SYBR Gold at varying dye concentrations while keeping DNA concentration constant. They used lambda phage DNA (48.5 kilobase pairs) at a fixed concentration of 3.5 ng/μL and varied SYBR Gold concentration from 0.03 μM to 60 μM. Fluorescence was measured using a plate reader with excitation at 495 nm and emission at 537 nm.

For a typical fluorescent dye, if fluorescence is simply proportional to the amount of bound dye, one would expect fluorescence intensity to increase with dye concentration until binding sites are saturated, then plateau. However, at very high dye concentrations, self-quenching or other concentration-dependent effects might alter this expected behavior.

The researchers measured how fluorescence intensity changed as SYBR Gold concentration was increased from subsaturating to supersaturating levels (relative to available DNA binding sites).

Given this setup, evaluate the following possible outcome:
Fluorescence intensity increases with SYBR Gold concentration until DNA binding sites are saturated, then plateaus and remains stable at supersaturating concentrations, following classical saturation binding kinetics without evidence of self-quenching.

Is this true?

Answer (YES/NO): NO